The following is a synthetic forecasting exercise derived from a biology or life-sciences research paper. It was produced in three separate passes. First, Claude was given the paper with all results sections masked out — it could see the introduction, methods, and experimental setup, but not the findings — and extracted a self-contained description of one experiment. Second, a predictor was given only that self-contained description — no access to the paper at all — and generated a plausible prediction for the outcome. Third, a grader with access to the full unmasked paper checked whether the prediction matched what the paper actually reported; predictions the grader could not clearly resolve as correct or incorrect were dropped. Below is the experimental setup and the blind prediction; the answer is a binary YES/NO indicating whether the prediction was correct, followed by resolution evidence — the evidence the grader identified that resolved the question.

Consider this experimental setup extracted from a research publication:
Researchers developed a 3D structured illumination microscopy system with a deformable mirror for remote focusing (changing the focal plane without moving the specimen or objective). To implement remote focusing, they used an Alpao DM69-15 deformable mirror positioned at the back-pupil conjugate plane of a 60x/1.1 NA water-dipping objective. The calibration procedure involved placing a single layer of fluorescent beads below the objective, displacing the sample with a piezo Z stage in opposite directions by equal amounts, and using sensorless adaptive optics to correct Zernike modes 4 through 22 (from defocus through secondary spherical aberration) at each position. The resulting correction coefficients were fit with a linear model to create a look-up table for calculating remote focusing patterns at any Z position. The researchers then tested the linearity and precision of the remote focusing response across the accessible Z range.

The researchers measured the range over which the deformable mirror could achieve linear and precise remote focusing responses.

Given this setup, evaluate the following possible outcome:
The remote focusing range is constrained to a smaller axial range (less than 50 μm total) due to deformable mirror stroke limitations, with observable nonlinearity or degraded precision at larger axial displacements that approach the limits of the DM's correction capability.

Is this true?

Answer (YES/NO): YES